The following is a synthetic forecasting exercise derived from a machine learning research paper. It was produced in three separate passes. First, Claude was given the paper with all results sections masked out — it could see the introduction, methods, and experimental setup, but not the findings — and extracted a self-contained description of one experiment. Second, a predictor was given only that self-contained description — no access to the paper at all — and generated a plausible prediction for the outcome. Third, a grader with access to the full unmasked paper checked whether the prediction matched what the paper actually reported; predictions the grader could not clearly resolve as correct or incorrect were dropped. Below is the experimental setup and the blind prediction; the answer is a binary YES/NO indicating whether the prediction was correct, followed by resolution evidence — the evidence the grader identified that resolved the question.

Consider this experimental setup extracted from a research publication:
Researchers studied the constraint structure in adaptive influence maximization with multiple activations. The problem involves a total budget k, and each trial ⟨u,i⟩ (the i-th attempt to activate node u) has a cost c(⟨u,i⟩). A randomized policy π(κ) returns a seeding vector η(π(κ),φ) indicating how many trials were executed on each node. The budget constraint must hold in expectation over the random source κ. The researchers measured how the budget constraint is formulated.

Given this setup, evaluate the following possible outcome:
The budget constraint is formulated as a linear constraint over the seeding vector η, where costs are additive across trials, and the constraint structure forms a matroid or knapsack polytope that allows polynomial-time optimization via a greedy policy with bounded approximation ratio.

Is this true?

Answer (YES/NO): NO